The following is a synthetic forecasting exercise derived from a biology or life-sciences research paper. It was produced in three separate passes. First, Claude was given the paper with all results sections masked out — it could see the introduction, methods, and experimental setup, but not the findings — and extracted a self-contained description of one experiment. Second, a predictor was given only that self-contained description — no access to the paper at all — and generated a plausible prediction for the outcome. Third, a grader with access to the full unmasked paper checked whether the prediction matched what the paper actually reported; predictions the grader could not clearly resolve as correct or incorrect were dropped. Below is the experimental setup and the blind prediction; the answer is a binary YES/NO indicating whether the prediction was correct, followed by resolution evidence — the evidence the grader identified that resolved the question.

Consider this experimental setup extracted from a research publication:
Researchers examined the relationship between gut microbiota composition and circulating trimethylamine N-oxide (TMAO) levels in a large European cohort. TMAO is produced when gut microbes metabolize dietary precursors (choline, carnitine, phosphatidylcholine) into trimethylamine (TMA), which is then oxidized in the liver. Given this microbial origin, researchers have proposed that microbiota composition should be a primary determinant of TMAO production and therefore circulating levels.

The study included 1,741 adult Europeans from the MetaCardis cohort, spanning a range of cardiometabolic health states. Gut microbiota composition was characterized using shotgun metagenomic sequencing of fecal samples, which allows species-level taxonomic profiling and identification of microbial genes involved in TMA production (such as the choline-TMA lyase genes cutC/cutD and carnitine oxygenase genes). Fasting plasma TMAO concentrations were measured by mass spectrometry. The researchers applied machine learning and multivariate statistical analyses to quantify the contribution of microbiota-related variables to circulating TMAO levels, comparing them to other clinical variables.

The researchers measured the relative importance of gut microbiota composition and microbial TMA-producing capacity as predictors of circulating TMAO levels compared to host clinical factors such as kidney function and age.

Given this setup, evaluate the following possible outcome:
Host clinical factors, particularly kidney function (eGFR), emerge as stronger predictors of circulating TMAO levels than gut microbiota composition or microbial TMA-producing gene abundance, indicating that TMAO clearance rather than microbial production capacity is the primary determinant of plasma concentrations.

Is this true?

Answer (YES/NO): YES